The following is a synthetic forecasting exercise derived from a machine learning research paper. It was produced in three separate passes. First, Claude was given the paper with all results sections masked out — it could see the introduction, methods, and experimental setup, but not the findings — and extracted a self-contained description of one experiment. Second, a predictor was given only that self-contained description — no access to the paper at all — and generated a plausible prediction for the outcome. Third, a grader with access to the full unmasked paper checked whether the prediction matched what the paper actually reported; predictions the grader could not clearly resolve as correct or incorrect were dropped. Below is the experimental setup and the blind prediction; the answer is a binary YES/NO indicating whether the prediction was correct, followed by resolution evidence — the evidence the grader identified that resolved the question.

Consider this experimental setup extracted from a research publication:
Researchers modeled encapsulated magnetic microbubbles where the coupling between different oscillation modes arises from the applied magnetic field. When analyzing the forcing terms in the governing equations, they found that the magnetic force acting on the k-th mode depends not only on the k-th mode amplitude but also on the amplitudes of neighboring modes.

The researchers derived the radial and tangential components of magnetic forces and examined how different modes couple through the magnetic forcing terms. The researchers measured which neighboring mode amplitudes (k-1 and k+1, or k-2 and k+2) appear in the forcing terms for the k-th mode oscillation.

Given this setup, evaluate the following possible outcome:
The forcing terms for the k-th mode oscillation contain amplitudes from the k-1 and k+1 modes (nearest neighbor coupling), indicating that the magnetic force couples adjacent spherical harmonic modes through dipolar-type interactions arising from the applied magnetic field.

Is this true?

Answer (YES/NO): NO